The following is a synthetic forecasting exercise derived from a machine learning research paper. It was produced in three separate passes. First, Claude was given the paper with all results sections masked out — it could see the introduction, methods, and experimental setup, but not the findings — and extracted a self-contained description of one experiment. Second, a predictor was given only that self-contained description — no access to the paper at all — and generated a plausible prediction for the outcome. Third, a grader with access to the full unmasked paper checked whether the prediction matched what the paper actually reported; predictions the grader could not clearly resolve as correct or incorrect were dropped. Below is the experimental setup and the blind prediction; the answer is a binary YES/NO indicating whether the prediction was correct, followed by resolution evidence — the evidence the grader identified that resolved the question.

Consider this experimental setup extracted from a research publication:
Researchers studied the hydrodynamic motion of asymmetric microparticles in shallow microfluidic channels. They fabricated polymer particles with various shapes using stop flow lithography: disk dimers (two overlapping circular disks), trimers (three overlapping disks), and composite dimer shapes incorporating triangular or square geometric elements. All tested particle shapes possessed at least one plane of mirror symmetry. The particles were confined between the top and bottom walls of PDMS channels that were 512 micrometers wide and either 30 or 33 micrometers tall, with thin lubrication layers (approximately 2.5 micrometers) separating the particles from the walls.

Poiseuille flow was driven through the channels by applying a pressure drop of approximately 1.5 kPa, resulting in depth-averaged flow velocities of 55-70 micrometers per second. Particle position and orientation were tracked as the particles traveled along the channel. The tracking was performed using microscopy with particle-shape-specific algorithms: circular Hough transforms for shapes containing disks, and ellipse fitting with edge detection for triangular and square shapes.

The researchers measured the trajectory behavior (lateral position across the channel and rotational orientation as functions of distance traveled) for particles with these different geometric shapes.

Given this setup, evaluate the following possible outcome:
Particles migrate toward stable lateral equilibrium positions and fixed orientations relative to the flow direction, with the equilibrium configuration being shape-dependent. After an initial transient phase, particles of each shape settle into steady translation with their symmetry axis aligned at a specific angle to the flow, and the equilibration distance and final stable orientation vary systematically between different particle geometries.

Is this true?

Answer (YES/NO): NO